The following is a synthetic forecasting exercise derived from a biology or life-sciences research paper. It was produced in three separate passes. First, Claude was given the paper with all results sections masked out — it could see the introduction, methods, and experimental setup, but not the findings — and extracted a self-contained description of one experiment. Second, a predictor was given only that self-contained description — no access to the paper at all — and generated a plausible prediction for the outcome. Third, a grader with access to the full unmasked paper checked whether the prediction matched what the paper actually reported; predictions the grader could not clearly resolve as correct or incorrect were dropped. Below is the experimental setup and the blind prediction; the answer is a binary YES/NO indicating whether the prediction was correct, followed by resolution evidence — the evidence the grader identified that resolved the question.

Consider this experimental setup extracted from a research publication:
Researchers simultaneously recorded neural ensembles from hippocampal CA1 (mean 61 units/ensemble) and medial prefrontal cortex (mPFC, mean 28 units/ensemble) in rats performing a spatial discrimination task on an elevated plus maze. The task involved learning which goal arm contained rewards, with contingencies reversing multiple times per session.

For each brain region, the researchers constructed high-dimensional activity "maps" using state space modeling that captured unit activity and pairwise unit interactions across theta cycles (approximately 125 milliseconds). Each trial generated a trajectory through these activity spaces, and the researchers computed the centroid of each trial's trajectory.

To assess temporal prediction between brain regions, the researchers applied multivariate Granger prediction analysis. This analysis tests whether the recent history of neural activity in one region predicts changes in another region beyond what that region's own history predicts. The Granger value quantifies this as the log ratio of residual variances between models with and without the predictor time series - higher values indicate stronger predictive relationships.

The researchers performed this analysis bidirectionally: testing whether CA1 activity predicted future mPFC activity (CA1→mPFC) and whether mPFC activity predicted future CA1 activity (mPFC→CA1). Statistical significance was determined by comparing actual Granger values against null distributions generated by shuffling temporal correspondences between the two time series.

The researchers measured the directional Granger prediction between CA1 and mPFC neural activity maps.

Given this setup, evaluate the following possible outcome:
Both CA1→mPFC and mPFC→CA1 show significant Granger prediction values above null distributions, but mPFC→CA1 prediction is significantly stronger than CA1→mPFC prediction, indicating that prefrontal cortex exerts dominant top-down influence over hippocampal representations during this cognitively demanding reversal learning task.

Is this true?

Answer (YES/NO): NO